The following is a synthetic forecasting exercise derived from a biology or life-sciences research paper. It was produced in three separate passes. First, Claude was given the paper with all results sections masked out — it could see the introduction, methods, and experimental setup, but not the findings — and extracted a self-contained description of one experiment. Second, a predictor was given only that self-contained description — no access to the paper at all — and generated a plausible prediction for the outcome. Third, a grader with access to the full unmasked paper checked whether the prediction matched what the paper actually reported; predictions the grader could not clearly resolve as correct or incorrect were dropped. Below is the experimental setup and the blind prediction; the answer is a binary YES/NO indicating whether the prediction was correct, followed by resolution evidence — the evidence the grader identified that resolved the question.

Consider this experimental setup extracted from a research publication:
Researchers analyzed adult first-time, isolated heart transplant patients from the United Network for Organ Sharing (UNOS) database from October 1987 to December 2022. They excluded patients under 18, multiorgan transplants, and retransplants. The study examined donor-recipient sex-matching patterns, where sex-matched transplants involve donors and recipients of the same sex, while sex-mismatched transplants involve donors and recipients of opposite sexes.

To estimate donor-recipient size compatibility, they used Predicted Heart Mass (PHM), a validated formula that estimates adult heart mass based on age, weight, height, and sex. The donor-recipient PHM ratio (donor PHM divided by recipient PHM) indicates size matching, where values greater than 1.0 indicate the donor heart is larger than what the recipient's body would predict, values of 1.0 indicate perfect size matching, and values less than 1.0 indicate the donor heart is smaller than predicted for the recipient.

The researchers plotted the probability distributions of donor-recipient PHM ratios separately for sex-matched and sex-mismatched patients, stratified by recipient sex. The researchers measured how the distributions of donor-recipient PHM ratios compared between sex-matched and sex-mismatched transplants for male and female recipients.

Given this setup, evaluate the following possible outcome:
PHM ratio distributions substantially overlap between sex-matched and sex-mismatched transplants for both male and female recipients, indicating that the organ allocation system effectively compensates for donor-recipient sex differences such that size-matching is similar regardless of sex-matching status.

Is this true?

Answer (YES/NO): NO